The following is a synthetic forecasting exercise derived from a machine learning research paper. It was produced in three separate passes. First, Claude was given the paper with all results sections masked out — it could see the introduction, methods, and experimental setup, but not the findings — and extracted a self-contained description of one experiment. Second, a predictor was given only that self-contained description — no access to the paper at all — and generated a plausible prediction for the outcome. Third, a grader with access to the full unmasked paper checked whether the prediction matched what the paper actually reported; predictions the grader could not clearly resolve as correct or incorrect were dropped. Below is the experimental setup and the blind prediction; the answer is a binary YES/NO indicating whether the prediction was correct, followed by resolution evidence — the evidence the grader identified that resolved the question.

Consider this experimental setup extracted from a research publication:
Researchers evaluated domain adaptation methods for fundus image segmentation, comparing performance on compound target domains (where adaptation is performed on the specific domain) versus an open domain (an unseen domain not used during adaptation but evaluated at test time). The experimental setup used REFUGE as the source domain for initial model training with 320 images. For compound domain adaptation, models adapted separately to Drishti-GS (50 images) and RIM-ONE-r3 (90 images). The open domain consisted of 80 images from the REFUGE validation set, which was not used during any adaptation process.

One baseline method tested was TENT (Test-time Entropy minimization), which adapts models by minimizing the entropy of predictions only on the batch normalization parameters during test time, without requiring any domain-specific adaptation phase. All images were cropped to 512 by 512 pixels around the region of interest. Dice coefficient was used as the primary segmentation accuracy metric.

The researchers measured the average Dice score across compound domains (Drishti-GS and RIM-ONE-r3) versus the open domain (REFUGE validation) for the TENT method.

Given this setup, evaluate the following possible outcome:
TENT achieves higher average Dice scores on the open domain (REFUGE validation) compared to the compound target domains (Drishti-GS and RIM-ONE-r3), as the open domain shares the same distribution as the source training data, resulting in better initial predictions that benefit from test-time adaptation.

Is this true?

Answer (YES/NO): NO